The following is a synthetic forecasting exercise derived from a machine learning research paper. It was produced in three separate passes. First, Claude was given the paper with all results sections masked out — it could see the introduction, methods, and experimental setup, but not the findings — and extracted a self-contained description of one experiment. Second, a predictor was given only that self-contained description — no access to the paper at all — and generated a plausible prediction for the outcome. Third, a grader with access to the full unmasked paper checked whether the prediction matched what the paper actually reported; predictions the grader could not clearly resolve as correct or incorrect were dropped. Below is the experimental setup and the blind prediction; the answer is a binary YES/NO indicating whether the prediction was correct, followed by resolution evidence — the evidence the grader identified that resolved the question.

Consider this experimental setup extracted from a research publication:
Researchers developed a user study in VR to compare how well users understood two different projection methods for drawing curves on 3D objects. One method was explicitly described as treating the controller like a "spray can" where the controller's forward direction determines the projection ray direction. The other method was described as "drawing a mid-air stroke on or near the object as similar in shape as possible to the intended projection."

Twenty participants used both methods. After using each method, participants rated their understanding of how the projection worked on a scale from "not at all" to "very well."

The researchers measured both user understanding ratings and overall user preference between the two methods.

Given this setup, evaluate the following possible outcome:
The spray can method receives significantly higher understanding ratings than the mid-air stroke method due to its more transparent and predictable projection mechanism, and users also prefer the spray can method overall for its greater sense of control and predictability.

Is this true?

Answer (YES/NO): NO